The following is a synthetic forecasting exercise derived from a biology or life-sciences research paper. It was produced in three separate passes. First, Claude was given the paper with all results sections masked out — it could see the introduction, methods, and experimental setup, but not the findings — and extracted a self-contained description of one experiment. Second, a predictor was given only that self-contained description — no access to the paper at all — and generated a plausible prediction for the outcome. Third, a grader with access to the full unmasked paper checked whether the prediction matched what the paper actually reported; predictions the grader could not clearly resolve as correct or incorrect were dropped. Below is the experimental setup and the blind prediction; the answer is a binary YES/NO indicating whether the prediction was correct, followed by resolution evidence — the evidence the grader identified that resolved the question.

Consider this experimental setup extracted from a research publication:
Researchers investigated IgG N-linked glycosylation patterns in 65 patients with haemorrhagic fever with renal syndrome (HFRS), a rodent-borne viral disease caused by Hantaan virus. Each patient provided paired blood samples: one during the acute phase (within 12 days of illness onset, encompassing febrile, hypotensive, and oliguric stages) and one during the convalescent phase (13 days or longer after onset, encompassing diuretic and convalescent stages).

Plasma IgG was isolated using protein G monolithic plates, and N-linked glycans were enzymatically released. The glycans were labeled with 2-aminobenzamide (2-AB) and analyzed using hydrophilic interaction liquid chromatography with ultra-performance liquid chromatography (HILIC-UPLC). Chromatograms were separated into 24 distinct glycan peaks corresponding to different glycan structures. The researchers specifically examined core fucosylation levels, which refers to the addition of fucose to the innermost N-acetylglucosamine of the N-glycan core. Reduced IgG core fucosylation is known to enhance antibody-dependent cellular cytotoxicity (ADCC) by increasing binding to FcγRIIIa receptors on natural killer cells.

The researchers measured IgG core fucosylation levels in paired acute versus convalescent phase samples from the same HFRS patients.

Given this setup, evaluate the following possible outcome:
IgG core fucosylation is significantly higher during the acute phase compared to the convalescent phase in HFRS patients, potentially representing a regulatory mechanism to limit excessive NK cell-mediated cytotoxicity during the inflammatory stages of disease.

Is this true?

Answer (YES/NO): NO